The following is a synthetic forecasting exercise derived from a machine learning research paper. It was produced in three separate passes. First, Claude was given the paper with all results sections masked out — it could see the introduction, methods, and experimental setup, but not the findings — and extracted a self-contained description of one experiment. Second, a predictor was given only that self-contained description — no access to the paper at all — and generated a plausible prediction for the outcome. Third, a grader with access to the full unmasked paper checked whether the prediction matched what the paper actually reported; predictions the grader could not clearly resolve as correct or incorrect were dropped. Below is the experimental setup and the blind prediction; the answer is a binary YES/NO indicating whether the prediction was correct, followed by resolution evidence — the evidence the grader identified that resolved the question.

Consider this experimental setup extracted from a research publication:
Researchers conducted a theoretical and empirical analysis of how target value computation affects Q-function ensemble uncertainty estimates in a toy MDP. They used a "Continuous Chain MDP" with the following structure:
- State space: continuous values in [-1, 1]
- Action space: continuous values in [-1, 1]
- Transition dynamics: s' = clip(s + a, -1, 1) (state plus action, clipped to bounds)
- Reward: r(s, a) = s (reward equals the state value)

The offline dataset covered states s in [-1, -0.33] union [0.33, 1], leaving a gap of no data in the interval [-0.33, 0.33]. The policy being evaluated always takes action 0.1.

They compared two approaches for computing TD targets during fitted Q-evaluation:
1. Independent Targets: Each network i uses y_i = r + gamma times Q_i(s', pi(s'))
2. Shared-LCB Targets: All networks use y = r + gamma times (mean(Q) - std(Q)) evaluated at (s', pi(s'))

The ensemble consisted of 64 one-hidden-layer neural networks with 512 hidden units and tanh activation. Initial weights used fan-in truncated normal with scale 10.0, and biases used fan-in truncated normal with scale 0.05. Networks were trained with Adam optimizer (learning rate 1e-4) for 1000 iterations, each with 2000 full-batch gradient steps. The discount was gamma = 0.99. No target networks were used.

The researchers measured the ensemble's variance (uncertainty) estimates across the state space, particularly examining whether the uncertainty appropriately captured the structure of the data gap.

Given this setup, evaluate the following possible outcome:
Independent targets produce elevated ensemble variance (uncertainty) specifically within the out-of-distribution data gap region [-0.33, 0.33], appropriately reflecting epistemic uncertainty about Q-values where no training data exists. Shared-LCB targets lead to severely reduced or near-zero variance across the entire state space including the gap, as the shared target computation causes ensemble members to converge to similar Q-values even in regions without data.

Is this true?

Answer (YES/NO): NO